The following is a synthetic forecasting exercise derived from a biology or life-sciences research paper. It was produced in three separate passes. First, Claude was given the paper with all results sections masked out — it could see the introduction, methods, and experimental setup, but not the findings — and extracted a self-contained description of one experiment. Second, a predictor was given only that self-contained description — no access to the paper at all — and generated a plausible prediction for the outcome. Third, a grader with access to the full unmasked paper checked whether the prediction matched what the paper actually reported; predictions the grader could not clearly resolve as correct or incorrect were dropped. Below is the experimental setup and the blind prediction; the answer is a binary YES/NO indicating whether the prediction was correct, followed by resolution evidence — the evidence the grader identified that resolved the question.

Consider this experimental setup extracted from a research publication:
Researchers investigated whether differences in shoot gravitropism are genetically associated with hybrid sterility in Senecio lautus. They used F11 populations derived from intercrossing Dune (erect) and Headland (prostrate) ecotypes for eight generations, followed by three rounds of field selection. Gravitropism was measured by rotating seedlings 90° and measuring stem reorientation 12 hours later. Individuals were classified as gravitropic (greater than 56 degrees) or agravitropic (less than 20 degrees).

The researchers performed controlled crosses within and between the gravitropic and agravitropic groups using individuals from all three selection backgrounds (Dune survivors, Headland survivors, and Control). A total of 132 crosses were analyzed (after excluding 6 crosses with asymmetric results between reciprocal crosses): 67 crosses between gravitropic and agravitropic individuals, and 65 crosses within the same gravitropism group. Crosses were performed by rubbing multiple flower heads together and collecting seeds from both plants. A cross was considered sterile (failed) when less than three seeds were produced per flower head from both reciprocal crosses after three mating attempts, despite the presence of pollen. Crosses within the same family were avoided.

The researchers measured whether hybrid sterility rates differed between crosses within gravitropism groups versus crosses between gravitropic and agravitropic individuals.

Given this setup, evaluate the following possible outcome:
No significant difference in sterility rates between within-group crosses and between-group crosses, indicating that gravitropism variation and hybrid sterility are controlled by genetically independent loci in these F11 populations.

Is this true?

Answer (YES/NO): NO